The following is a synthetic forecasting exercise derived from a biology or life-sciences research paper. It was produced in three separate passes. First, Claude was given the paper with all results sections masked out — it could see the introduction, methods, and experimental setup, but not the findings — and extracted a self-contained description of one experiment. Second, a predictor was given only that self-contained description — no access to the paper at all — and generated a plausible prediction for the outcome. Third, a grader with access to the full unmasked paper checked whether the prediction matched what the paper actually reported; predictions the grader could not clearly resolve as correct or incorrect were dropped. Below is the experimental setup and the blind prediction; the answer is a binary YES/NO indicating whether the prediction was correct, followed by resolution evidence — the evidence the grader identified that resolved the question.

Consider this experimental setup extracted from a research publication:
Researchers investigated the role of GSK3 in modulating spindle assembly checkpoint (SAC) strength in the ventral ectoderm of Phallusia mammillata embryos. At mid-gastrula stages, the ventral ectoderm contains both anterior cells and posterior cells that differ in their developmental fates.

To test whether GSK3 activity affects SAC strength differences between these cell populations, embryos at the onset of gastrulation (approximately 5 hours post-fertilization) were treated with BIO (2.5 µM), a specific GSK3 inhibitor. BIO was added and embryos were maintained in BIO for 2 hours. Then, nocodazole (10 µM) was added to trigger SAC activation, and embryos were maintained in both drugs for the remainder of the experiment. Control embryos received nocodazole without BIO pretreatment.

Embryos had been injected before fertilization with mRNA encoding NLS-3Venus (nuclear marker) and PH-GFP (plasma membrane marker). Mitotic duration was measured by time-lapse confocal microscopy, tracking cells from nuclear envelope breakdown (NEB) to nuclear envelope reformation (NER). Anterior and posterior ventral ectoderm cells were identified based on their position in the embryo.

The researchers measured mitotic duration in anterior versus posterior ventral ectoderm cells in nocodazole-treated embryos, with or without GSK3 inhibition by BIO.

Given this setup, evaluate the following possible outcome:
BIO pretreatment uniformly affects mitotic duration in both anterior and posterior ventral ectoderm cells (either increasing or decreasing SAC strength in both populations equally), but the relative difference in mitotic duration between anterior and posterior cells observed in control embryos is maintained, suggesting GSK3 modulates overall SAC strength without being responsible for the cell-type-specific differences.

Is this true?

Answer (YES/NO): NO